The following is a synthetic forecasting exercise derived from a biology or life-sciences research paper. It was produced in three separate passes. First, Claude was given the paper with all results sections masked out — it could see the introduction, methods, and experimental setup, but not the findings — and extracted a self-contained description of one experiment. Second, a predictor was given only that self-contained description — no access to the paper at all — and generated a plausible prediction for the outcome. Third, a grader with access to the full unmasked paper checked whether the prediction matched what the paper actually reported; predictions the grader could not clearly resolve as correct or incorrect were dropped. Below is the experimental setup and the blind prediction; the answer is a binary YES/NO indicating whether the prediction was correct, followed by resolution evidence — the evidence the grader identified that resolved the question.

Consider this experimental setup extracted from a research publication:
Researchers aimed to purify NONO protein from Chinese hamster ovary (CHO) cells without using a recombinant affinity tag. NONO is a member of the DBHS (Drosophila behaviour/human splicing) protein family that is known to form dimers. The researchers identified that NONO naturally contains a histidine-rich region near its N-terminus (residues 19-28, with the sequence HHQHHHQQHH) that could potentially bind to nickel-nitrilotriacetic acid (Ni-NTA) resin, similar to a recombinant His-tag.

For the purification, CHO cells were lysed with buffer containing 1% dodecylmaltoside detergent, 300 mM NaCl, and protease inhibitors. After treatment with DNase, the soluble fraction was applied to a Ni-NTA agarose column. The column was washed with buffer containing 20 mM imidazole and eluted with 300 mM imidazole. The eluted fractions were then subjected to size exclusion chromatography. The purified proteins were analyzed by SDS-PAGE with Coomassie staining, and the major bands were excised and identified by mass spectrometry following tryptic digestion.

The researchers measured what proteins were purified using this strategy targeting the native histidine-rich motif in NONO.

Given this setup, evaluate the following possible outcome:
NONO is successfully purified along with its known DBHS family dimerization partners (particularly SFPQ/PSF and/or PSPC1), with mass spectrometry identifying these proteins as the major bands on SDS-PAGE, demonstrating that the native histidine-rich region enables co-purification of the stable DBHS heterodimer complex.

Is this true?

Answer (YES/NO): YES